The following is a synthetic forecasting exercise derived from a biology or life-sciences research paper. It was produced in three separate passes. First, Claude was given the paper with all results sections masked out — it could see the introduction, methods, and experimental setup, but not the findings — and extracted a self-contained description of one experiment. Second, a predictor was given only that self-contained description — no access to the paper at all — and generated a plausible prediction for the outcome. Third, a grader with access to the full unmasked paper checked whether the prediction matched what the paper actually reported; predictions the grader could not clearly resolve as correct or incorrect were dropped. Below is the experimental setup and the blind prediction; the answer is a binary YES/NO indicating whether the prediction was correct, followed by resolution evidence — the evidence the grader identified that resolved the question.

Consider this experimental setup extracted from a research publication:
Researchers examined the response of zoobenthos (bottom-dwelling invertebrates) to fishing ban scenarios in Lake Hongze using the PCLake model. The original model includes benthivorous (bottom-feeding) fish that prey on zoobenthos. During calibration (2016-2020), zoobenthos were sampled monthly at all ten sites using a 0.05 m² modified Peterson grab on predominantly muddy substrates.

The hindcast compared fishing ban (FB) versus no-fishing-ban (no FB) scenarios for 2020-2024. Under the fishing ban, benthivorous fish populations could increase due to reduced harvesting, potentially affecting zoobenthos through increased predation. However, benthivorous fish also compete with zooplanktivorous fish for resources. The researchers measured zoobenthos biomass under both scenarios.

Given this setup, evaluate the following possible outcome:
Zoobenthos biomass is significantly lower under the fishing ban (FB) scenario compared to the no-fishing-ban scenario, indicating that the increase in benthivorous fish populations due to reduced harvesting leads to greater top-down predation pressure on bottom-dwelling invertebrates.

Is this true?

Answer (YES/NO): YES